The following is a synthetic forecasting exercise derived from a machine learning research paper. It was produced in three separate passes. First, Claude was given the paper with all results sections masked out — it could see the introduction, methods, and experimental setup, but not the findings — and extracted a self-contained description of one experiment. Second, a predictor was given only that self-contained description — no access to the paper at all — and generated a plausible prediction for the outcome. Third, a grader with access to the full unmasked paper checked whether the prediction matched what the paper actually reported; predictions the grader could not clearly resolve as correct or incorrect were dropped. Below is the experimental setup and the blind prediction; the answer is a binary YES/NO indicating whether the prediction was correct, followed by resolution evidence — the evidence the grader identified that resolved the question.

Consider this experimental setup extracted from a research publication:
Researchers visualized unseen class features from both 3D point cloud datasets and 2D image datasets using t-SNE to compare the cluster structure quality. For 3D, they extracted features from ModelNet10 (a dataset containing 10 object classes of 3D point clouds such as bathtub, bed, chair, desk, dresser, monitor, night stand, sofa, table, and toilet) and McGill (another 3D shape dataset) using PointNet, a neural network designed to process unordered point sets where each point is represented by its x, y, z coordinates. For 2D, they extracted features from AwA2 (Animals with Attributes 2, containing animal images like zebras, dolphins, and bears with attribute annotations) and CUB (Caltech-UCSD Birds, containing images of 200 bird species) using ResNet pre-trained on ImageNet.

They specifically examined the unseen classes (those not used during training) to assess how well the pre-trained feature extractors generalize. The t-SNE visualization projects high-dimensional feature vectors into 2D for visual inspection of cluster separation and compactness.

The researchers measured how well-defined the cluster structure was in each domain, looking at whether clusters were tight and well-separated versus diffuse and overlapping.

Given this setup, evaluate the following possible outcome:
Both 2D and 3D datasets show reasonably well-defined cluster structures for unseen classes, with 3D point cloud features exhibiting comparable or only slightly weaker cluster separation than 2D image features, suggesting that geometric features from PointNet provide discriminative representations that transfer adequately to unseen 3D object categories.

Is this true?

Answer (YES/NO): NO